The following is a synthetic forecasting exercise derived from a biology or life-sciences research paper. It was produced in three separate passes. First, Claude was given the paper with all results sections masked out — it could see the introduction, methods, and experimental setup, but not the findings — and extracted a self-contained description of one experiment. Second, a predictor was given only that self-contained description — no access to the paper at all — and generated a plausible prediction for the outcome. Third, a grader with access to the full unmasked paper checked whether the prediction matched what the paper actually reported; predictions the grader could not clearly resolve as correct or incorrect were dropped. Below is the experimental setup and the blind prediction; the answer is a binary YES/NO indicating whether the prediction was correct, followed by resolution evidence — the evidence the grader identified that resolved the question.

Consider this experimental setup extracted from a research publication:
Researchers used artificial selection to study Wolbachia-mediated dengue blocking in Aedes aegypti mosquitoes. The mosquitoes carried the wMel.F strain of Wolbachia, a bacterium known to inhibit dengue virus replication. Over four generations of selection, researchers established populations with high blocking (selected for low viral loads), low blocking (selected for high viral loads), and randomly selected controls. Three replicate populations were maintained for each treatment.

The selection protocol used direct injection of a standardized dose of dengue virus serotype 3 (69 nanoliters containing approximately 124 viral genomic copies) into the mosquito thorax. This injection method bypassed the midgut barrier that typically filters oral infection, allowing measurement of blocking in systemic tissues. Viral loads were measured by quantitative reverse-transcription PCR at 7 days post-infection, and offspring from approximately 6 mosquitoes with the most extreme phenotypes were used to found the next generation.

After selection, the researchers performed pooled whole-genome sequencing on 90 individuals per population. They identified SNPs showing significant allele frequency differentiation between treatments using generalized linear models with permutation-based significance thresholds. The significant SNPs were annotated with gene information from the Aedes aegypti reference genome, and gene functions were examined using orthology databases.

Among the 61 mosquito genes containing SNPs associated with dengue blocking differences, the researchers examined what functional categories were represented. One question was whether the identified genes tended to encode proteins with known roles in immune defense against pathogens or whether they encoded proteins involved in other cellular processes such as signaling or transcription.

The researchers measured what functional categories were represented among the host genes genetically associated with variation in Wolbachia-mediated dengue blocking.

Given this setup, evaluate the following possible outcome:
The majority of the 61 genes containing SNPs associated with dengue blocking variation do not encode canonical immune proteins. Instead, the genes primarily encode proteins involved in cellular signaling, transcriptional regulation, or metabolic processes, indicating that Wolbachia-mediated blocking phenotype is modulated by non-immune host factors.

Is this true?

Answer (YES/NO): YES